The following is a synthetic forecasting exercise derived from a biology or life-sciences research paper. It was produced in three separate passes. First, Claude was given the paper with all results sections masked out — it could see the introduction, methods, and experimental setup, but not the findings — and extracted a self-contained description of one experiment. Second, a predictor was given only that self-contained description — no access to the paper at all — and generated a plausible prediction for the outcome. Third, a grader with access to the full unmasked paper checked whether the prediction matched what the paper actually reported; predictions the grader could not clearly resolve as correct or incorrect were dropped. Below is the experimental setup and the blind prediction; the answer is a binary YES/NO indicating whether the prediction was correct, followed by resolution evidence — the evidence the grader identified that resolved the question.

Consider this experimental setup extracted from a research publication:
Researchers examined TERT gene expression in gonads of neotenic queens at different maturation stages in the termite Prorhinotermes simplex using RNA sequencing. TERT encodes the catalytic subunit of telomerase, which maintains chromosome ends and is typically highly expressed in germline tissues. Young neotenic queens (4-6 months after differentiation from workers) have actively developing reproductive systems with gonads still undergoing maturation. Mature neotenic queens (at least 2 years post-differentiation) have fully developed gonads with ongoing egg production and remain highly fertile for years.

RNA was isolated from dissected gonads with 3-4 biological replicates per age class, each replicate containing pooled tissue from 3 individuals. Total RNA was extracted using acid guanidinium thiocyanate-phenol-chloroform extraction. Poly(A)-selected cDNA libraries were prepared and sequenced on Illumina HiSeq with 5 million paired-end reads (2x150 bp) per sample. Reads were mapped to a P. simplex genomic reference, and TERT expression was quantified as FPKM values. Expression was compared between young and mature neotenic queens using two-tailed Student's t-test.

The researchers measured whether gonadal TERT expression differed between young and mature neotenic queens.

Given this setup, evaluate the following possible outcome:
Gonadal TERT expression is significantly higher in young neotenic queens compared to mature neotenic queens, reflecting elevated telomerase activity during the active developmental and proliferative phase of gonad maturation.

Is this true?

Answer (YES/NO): NO